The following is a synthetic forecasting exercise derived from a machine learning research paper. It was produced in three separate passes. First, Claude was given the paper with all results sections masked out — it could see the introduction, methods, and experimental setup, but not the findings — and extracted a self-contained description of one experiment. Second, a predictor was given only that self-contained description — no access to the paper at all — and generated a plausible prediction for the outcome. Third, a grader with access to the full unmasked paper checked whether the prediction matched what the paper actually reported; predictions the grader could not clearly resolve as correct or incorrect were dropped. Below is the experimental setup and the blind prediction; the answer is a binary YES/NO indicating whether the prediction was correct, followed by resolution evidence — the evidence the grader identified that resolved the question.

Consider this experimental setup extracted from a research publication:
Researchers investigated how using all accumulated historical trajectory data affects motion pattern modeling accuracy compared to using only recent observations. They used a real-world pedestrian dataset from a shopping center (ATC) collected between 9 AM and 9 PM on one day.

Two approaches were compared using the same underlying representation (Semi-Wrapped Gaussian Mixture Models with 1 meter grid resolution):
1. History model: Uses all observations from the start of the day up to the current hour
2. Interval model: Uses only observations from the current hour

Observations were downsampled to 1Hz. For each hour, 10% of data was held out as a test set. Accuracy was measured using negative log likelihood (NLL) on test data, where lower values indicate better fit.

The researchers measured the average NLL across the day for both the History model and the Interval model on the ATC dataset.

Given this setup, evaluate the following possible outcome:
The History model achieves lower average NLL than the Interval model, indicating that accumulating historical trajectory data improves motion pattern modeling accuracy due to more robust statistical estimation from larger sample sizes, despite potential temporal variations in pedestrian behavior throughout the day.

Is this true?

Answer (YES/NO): YES